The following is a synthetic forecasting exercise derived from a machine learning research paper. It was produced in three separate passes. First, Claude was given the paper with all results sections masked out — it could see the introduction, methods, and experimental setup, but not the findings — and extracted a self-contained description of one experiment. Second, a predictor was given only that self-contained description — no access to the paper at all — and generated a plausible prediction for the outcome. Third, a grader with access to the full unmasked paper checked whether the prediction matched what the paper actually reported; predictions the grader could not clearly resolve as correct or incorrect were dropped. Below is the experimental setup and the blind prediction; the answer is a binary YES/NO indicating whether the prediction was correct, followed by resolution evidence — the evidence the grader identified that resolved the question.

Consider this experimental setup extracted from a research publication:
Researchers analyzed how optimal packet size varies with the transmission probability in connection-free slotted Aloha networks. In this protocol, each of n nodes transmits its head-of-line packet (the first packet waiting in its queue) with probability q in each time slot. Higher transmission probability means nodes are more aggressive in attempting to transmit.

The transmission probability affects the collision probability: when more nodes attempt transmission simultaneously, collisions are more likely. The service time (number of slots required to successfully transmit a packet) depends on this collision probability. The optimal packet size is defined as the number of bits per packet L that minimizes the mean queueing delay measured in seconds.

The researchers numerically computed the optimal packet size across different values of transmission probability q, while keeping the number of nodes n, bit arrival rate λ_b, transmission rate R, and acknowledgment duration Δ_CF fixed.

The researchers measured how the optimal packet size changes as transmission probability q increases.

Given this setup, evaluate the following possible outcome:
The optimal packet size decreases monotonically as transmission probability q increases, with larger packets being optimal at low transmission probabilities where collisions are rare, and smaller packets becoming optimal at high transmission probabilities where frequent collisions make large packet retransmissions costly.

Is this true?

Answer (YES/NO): NO